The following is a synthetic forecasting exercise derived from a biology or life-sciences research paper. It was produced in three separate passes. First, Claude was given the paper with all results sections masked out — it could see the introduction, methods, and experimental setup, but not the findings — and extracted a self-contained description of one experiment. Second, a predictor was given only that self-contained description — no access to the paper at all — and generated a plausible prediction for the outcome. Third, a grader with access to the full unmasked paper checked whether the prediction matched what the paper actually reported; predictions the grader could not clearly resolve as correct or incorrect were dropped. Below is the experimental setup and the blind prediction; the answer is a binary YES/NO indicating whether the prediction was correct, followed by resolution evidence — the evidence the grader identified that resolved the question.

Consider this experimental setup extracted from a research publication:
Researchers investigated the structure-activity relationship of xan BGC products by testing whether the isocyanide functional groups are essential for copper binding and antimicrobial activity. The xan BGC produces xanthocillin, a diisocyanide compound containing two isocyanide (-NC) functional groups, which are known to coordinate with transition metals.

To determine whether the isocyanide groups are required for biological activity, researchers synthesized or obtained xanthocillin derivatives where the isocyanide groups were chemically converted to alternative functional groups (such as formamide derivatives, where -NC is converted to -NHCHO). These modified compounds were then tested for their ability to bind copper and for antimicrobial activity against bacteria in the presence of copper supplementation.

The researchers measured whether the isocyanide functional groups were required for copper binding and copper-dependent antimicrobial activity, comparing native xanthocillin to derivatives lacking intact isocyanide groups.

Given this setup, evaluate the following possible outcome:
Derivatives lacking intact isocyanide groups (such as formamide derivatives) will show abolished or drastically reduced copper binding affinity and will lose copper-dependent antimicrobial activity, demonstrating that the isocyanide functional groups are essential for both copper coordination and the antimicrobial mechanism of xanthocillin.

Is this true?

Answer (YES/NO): YES